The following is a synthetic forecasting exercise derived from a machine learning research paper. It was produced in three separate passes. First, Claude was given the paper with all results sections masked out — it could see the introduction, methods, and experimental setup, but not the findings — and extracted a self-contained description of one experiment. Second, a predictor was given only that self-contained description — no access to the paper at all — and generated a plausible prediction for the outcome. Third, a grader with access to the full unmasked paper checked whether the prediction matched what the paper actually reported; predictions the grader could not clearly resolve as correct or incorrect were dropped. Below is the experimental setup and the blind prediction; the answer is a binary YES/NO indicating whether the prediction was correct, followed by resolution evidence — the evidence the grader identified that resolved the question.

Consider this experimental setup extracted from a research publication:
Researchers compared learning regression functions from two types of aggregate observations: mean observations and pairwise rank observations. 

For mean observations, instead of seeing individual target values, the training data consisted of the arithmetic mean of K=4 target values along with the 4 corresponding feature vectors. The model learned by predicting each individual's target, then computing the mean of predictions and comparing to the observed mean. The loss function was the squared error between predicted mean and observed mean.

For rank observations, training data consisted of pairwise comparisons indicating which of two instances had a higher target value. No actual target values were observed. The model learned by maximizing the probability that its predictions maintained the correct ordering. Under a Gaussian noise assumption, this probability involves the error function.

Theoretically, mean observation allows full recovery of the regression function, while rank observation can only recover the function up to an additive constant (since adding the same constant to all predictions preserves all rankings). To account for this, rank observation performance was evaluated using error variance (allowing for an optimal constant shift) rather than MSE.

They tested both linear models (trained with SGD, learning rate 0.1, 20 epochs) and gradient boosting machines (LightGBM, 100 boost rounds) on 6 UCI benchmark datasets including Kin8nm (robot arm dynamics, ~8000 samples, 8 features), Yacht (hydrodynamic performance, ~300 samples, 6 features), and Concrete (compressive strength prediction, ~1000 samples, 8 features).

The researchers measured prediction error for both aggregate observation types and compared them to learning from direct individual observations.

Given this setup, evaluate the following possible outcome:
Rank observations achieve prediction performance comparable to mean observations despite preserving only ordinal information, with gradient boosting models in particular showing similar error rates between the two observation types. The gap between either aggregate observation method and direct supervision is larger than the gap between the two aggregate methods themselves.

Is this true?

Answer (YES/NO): NO